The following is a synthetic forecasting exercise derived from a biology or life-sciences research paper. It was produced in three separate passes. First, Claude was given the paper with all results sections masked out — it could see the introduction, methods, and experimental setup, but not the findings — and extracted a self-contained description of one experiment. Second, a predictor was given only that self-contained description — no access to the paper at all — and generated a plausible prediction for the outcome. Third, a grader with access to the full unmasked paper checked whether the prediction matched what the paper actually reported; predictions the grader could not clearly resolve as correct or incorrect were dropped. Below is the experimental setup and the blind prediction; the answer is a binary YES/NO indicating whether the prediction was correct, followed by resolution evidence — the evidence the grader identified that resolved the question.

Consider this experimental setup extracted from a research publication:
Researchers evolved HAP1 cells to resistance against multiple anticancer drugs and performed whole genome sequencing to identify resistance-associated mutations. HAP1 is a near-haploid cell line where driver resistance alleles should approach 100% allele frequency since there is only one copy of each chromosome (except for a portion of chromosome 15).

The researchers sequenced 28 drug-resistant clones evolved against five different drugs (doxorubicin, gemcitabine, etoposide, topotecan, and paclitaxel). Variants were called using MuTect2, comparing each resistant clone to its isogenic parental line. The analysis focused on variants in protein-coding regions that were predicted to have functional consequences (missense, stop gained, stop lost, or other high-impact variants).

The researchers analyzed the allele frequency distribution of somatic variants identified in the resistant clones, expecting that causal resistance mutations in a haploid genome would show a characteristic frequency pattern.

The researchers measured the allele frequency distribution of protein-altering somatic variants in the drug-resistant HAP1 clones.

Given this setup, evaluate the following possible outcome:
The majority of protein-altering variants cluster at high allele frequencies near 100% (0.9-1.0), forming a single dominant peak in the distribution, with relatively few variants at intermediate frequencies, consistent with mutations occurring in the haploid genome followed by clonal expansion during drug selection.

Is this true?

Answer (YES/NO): NO